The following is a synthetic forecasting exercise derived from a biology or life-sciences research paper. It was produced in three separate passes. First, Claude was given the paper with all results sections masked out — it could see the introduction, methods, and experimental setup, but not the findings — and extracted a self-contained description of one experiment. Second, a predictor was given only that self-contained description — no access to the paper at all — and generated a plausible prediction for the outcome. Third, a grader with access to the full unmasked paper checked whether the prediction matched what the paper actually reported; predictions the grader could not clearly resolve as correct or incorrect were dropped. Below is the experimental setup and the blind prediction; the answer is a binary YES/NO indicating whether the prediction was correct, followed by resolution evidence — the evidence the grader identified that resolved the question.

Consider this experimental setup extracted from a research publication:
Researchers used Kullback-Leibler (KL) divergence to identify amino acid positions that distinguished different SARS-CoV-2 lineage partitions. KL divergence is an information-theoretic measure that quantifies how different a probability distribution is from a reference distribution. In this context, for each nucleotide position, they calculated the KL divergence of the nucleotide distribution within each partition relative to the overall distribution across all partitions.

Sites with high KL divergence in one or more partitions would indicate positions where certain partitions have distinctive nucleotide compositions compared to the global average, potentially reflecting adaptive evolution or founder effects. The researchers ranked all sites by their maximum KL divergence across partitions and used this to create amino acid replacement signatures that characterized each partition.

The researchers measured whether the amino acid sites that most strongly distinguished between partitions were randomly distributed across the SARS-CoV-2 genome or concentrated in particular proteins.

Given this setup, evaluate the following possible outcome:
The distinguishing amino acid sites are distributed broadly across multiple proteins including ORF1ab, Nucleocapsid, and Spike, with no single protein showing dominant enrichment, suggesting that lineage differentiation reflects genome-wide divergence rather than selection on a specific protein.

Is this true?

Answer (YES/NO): NO